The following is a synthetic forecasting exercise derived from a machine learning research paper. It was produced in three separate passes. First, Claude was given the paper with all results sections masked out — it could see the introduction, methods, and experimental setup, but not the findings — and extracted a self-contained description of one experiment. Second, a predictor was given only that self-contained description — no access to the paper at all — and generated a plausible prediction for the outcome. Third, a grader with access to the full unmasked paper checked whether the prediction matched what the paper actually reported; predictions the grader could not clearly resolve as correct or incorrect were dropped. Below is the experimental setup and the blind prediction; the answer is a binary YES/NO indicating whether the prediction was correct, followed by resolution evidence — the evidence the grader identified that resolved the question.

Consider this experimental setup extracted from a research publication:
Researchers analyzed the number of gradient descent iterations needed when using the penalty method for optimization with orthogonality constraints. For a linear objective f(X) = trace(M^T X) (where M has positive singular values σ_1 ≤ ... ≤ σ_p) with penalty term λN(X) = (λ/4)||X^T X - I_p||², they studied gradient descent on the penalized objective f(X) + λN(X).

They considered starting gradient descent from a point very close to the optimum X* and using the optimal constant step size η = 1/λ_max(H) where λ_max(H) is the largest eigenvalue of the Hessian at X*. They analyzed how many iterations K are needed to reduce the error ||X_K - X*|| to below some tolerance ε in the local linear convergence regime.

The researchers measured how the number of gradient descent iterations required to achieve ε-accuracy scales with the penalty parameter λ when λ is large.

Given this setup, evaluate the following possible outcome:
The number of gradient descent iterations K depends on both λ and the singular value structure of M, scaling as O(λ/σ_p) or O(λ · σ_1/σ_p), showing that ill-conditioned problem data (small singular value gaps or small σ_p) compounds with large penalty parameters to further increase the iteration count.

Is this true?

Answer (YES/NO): YES